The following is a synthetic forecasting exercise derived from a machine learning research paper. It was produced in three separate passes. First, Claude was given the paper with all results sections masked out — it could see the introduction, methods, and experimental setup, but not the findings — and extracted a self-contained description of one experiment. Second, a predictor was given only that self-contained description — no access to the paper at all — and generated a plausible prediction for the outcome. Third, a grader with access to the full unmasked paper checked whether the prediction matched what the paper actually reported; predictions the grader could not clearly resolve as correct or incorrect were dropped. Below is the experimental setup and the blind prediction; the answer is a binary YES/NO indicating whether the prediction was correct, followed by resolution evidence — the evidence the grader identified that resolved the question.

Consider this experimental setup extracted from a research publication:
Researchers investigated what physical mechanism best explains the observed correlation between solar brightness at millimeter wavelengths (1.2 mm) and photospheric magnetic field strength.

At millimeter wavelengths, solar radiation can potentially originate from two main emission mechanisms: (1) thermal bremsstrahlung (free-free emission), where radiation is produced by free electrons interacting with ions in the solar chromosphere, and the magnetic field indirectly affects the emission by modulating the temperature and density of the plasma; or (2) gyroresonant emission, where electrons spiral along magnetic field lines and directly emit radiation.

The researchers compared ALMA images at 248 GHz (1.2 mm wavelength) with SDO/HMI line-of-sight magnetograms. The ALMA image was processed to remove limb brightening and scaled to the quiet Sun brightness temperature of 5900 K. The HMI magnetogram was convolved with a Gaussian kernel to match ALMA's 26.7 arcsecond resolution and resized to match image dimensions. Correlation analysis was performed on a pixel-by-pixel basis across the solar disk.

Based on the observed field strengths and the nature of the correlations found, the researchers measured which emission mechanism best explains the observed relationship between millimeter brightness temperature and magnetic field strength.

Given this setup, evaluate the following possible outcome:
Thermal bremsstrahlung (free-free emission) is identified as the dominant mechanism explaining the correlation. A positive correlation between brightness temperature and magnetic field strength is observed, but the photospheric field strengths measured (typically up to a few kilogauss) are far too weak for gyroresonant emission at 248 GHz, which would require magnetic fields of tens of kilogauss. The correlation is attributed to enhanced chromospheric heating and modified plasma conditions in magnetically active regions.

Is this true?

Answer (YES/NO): NO